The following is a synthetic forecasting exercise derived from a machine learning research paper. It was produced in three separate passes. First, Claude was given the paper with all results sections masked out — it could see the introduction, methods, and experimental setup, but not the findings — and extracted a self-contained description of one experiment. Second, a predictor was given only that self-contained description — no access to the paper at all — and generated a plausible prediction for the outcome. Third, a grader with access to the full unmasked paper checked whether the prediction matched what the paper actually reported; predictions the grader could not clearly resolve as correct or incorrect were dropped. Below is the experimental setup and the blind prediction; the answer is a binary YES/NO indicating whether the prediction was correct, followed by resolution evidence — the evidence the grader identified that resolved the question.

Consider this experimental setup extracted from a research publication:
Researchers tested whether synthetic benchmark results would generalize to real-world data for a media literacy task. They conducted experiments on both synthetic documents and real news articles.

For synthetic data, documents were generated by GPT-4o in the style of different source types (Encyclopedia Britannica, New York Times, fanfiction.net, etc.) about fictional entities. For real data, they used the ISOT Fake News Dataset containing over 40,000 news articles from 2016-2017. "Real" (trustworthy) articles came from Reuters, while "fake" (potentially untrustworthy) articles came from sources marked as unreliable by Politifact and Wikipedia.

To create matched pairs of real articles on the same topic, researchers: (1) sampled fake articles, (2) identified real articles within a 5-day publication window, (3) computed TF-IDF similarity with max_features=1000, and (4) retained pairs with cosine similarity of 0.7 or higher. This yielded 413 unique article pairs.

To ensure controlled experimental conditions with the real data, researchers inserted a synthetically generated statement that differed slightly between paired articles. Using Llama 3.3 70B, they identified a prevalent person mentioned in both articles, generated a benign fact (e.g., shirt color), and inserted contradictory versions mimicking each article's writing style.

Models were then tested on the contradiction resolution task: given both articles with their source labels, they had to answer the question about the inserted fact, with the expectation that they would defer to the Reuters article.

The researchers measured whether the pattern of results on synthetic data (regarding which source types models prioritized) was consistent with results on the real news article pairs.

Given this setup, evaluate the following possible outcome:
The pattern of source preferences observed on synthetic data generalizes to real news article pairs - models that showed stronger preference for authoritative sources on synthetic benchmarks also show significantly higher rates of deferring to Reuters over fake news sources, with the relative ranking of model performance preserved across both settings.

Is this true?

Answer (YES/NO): YES